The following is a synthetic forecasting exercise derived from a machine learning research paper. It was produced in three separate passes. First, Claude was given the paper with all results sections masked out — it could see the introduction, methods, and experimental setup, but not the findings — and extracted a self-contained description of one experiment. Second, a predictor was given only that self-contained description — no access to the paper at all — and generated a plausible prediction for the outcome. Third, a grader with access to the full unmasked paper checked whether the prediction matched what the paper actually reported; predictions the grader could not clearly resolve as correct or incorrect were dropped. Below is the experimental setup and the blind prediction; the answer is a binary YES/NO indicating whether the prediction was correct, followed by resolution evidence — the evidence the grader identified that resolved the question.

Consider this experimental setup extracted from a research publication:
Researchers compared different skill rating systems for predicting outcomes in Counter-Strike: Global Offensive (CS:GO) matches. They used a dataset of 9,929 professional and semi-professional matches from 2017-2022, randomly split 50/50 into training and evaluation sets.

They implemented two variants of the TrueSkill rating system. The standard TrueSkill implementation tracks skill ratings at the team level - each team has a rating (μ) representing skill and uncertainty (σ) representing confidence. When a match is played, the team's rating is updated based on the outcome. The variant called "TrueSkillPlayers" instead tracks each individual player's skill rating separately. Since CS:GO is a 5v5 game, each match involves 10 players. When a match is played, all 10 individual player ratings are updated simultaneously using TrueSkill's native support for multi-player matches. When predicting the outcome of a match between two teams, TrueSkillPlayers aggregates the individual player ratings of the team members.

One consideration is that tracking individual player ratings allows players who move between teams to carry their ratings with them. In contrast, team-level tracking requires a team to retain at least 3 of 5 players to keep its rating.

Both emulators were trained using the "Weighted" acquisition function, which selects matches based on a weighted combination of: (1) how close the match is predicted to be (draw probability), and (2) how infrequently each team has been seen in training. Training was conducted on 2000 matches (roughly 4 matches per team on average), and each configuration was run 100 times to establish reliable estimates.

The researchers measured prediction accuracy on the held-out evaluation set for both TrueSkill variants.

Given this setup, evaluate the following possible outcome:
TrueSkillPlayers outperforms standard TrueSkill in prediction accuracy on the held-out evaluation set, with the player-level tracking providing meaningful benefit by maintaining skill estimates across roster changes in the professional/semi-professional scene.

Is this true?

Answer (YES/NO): NO